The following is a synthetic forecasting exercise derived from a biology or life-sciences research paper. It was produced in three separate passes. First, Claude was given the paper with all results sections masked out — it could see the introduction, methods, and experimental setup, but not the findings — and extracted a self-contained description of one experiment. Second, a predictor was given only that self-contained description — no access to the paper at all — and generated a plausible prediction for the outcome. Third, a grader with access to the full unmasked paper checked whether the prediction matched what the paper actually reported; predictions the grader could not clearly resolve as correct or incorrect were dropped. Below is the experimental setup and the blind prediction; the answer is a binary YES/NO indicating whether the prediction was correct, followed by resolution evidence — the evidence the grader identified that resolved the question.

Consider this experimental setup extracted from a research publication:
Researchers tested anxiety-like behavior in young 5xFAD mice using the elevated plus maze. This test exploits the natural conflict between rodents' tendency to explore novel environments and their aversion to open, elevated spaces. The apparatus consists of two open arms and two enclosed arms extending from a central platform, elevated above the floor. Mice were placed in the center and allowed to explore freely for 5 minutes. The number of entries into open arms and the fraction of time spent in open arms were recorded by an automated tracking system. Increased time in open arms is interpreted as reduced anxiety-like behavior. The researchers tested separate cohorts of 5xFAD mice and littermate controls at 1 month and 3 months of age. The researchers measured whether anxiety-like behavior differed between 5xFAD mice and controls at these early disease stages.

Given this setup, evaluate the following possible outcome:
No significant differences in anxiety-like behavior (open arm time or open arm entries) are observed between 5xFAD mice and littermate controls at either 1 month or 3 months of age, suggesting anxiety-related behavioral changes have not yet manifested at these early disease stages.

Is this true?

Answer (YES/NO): YES